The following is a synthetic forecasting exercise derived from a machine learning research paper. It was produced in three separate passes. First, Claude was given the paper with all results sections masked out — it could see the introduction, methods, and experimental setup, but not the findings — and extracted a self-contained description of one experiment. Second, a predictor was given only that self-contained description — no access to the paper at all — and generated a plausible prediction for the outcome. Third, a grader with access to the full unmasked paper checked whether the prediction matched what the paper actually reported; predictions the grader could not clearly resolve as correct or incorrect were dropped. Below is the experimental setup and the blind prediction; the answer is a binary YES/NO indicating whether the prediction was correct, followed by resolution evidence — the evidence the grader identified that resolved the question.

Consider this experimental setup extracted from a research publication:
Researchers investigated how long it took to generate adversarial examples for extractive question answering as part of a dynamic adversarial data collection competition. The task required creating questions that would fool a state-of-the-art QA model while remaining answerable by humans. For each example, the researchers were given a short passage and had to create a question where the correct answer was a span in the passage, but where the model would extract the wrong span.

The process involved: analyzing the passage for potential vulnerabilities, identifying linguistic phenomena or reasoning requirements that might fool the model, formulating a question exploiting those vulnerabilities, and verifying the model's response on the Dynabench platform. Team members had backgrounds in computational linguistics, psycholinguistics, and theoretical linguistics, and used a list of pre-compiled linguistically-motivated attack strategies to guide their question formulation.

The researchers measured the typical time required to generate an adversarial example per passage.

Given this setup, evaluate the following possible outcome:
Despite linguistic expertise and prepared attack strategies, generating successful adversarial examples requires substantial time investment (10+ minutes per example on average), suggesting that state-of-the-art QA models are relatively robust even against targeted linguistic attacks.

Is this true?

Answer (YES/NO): NO